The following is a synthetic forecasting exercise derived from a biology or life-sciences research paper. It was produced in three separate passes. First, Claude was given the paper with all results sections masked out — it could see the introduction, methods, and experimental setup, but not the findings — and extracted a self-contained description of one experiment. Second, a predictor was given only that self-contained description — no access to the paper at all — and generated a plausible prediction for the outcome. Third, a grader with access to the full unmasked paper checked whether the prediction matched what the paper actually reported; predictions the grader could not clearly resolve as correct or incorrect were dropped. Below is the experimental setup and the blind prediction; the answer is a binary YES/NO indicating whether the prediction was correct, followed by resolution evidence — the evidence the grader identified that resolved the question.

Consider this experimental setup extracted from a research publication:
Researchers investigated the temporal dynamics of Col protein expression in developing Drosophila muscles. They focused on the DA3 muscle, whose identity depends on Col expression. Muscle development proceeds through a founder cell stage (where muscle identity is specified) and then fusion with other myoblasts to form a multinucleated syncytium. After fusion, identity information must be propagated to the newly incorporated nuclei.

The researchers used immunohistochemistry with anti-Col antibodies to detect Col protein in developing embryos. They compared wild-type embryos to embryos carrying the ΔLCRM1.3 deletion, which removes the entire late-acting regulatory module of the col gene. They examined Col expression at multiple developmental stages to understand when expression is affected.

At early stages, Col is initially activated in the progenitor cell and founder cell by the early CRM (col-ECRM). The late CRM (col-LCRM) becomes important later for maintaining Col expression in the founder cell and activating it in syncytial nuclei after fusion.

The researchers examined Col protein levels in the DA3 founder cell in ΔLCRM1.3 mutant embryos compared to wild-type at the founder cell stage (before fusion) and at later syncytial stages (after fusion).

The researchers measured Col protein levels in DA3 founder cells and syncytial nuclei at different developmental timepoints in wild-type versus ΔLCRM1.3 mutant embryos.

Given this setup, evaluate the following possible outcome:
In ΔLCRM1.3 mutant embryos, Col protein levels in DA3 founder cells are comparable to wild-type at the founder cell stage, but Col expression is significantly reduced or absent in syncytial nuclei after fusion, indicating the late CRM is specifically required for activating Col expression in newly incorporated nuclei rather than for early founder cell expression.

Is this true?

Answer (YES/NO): NO